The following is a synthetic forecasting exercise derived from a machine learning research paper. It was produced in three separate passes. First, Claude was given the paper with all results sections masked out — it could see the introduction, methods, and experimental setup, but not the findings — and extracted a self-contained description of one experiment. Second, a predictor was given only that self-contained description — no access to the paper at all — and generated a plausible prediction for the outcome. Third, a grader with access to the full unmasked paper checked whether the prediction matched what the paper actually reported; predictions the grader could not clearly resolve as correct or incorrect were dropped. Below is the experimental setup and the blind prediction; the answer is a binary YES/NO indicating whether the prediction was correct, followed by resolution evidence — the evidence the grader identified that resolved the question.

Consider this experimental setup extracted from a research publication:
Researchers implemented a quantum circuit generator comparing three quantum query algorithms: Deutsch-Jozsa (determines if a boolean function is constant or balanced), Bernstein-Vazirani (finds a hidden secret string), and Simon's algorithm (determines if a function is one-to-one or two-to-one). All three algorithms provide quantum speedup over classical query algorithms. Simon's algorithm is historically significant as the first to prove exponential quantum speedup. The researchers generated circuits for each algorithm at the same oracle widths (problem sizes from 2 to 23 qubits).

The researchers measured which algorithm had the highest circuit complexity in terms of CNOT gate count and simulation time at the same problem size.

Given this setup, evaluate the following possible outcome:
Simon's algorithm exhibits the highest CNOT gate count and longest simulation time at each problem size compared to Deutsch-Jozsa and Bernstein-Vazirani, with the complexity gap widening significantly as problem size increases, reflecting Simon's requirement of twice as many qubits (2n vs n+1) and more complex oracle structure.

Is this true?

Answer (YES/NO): YES